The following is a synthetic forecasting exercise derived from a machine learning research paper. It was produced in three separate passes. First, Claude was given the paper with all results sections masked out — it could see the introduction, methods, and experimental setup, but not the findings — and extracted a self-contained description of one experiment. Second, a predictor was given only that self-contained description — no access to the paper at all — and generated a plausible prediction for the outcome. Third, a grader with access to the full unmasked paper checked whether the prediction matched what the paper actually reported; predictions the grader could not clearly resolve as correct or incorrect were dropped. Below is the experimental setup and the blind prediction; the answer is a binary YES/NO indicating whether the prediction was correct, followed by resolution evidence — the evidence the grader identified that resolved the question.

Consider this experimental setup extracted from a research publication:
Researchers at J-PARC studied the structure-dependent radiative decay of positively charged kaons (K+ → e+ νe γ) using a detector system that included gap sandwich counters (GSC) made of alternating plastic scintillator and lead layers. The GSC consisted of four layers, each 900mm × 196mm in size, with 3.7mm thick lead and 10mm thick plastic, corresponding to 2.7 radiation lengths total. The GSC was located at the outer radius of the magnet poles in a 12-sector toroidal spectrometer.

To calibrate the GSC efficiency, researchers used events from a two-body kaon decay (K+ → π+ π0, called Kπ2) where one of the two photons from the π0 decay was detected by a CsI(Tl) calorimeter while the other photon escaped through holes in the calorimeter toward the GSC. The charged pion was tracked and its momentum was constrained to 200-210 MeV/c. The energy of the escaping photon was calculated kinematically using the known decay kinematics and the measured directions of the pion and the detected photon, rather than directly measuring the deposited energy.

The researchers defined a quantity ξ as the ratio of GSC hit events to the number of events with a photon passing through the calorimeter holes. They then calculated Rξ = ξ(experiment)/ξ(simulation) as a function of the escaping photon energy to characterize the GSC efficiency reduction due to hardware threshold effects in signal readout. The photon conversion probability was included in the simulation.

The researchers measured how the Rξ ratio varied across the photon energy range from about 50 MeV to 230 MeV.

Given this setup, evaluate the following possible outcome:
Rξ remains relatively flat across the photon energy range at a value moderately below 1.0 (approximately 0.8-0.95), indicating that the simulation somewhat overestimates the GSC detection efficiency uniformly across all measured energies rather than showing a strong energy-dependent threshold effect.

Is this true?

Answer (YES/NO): NO